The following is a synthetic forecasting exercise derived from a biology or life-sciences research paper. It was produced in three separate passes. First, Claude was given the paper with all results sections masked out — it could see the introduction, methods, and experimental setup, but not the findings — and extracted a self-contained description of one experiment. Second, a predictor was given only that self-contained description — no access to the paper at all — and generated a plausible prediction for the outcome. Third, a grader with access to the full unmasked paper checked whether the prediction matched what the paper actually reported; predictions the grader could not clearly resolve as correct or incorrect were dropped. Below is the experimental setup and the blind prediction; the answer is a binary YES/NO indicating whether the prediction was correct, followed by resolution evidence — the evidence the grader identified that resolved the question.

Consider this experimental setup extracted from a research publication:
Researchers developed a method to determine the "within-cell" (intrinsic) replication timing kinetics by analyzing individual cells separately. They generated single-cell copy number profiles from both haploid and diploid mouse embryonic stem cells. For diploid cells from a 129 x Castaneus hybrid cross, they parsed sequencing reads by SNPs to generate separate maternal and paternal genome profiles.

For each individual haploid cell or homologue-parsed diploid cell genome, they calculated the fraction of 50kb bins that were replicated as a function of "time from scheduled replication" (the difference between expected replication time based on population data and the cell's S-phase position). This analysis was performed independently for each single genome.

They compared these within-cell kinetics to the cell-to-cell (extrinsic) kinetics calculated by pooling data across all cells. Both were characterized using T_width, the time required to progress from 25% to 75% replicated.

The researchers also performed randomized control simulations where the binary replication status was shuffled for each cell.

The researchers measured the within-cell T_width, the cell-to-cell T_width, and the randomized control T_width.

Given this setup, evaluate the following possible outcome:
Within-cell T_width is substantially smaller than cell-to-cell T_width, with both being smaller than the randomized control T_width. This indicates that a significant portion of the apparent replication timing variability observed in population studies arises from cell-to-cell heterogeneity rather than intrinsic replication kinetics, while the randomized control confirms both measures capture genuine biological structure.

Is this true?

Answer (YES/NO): NO